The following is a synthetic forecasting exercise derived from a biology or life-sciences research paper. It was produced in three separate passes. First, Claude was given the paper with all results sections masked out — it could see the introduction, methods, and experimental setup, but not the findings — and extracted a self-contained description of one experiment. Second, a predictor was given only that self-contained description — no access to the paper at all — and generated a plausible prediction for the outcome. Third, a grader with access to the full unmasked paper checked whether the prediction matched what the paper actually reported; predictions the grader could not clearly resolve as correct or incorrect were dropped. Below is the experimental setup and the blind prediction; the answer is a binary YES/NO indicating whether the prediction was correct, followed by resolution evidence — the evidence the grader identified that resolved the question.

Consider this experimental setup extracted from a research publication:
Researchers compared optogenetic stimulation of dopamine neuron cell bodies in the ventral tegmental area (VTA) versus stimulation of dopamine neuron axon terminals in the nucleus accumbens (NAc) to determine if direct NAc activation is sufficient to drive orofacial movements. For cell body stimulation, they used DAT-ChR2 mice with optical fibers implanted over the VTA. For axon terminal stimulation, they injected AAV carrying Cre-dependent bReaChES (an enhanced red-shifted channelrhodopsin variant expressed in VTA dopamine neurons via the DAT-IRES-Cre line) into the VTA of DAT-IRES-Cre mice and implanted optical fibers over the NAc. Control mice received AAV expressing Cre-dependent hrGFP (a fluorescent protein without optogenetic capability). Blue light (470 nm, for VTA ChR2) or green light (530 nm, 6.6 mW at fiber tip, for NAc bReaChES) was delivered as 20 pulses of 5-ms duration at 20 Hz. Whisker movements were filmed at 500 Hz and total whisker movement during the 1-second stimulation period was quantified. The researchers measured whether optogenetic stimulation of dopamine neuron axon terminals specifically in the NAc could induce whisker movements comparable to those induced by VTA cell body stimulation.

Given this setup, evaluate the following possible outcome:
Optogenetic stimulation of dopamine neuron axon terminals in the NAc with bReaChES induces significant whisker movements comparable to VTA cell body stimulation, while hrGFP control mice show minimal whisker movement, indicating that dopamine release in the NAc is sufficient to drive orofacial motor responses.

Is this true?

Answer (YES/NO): YES